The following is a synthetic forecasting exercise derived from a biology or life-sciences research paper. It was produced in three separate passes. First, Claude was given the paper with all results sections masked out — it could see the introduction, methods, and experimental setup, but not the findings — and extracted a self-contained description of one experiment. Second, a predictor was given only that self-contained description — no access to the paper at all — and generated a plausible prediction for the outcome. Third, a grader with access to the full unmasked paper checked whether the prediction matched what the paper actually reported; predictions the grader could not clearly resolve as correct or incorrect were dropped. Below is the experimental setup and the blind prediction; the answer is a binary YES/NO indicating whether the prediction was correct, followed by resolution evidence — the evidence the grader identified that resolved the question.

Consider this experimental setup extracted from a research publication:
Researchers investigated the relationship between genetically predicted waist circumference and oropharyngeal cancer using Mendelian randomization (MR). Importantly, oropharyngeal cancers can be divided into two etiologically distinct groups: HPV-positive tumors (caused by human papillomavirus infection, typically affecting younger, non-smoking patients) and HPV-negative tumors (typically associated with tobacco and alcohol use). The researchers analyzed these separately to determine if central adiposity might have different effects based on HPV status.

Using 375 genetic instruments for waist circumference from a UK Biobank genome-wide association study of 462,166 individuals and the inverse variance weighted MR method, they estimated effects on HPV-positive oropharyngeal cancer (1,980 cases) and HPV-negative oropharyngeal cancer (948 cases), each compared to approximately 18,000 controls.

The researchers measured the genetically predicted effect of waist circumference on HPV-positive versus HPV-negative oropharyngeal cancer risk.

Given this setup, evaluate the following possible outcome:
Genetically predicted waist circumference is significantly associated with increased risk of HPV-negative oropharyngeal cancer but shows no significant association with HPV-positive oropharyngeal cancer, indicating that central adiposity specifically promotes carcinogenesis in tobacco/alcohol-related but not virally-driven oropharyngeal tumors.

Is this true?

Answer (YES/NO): NO